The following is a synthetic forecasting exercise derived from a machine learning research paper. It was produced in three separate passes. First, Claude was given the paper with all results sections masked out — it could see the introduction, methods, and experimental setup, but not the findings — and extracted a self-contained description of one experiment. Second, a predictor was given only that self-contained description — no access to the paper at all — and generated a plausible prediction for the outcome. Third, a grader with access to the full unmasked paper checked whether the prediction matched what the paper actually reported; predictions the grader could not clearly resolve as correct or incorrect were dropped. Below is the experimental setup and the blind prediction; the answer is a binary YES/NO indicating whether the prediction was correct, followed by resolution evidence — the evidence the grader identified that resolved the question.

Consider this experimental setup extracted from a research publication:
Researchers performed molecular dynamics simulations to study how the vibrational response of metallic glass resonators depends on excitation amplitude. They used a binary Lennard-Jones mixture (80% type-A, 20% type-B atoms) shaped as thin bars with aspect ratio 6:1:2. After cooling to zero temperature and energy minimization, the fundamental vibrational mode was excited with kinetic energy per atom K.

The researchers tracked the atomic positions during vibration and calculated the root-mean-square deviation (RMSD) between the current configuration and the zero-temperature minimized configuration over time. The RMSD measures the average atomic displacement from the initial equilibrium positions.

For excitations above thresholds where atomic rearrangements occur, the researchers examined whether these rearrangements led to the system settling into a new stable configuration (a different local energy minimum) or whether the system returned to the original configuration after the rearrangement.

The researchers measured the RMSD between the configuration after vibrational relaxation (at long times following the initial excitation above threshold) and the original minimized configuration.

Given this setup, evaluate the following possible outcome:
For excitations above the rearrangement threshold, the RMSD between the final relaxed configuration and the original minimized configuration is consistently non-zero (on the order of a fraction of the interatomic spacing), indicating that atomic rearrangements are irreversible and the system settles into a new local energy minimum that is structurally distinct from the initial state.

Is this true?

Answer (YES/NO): YES